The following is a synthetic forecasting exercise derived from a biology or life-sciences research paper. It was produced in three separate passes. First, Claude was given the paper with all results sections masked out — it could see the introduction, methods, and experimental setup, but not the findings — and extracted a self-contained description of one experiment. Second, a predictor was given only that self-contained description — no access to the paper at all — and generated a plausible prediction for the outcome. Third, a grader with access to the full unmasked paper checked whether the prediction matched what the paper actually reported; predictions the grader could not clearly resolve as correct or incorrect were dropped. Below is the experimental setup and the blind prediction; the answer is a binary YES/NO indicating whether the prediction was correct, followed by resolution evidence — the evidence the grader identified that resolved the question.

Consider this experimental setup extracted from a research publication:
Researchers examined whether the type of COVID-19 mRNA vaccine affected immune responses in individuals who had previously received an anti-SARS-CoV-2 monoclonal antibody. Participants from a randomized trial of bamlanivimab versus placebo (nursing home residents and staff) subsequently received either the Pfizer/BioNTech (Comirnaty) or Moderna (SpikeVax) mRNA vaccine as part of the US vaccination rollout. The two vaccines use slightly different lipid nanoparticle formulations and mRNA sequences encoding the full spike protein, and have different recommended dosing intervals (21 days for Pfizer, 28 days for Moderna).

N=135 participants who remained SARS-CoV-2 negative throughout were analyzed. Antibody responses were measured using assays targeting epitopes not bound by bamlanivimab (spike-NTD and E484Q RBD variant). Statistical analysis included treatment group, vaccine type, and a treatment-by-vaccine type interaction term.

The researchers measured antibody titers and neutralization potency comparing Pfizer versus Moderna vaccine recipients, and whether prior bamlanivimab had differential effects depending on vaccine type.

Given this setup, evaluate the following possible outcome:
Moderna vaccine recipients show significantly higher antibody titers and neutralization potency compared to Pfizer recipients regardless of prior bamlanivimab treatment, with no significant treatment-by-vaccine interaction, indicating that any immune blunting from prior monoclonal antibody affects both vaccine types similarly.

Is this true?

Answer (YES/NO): NO